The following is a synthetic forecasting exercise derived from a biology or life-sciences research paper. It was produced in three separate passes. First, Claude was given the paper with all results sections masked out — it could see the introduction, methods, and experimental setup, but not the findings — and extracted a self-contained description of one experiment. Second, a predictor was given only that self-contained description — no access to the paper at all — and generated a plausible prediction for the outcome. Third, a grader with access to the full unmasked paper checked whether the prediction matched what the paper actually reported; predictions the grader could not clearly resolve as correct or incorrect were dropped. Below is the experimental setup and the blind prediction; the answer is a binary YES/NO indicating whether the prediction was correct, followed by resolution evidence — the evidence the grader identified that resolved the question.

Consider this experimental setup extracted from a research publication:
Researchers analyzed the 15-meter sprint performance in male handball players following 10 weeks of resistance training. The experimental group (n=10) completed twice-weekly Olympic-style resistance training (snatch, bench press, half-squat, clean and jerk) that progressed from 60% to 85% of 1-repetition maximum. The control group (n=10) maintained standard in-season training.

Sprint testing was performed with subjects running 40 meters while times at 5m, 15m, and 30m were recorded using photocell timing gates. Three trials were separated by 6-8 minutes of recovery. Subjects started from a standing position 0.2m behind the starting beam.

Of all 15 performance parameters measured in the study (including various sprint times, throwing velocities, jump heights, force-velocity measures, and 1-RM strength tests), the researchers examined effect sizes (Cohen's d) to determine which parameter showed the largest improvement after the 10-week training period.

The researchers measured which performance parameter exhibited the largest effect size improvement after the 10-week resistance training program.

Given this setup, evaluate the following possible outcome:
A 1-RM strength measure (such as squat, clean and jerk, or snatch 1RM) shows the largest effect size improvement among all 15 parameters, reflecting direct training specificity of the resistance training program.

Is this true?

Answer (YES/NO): NO